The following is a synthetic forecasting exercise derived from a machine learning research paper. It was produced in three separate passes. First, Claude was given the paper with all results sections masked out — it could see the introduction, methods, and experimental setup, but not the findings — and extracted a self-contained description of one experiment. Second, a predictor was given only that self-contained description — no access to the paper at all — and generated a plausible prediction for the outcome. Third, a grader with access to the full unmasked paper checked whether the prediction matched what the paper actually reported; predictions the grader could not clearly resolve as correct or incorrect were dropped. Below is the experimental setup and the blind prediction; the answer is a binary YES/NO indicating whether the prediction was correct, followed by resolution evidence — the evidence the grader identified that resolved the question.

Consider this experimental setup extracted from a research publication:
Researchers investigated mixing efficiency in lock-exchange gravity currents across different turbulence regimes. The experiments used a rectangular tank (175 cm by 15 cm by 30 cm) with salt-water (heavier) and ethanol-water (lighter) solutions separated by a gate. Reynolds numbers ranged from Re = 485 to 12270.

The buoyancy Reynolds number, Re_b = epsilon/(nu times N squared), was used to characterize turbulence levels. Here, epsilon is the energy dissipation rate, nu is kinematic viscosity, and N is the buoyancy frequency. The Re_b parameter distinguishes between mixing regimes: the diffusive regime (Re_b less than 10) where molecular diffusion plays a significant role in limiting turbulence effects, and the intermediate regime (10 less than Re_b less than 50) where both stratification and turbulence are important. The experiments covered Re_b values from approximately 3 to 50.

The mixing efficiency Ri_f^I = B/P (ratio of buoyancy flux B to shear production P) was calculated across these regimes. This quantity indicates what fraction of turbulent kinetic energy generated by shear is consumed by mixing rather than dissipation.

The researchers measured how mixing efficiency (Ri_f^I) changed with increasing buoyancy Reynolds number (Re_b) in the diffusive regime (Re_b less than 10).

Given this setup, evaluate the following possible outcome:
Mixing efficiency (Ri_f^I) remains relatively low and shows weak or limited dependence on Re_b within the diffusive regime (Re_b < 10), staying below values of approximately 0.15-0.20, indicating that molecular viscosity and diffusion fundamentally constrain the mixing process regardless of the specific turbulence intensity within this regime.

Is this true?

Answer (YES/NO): NO